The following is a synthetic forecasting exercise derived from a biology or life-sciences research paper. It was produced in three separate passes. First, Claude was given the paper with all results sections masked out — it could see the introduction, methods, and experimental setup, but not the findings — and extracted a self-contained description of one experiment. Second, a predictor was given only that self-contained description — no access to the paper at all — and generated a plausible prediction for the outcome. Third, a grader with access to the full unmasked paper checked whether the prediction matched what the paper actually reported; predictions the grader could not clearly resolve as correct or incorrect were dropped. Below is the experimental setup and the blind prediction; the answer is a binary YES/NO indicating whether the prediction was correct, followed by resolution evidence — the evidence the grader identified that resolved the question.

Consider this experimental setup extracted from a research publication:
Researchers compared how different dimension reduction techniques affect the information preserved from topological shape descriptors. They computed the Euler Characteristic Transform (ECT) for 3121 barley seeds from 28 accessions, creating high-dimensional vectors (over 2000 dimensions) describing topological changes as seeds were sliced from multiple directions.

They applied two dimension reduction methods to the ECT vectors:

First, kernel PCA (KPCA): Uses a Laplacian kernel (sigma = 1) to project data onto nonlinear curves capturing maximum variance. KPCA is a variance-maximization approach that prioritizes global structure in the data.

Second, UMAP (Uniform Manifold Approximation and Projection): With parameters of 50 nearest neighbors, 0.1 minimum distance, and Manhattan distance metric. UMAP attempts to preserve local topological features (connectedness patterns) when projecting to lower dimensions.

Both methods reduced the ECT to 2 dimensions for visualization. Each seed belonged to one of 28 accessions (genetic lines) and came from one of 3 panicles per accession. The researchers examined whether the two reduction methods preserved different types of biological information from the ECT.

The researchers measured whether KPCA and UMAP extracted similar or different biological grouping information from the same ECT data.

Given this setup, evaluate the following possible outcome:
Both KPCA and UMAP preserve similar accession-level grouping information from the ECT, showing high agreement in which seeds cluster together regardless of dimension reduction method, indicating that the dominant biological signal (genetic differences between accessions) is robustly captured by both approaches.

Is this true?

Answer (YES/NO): NO